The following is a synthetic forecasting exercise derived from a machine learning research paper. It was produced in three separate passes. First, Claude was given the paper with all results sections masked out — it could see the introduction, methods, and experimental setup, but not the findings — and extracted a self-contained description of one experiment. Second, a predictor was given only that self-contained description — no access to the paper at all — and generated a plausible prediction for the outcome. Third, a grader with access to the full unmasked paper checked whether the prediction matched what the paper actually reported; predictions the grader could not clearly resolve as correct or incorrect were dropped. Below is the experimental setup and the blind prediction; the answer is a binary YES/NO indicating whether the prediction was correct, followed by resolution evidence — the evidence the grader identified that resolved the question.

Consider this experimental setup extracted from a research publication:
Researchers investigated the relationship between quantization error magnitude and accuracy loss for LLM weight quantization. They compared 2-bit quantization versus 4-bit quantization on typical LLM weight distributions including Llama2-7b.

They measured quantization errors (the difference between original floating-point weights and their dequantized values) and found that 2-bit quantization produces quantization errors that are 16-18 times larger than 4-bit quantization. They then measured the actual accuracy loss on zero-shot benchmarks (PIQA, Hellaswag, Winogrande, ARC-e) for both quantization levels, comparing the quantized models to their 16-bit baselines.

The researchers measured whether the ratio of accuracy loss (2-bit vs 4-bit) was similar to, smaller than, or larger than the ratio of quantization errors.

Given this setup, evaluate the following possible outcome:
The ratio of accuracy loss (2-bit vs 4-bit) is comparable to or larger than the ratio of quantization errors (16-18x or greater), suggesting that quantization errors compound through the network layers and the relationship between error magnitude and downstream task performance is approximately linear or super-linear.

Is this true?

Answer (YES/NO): YES